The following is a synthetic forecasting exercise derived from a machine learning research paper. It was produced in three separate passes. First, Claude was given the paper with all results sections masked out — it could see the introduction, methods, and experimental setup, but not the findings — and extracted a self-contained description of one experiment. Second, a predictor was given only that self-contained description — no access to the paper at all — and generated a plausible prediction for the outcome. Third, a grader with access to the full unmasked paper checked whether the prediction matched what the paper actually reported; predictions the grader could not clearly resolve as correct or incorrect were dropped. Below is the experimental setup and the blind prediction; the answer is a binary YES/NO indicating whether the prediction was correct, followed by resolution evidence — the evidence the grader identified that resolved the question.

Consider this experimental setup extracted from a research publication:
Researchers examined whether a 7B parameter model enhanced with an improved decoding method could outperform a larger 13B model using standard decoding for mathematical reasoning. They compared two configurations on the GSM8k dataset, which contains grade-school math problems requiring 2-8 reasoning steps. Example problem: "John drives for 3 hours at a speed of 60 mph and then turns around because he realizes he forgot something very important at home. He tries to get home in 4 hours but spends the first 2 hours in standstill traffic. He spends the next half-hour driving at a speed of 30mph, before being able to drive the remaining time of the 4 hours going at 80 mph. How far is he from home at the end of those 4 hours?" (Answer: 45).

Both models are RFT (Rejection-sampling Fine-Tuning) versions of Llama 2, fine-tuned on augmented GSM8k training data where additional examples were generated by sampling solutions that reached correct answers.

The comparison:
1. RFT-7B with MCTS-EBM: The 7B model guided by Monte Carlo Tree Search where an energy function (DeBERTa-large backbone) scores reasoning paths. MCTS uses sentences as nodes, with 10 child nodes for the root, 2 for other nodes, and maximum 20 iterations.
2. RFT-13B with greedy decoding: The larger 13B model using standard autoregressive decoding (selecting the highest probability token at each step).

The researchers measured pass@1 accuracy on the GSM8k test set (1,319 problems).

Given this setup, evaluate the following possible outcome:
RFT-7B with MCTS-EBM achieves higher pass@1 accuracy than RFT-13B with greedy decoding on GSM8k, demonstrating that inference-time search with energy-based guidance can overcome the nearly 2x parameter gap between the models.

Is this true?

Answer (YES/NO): YES